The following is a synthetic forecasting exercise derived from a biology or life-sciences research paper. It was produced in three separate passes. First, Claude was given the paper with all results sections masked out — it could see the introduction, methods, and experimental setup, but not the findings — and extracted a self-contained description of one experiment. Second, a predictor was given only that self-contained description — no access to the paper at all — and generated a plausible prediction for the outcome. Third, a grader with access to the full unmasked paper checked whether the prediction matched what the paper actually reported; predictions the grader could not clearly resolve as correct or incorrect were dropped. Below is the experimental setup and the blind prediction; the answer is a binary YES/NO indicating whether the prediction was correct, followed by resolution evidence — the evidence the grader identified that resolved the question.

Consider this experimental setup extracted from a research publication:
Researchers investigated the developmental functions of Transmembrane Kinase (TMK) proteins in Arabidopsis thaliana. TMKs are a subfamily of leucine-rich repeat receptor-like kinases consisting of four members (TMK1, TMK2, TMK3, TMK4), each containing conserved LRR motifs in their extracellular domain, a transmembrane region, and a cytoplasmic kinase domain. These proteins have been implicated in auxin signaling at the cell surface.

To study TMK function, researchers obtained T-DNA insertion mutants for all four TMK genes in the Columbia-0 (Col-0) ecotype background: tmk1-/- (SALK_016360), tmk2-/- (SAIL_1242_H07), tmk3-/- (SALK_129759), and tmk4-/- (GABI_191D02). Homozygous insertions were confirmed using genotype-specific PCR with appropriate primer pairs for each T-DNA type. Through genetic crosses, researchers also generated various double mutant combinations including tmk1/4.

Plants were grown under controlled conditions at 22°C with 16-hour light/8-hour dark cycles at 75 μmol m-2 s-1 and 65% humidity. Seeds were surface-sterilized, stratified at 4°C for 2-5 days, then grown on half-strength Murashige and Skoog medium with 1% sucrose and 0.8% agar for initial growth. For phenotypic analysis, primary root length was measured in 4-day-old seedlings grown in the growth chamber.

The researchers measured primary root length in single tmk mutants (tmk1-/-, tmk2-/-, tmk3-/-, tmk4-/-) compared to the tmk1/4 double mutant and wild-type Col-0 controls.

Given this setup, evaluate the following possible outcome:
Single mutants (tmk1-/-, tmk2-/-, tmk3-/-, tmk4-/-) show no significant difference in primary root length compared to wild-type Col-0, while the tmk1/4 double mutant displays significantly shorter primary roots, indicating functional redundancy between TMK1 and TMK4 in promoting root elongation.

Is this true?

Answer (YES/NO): NO